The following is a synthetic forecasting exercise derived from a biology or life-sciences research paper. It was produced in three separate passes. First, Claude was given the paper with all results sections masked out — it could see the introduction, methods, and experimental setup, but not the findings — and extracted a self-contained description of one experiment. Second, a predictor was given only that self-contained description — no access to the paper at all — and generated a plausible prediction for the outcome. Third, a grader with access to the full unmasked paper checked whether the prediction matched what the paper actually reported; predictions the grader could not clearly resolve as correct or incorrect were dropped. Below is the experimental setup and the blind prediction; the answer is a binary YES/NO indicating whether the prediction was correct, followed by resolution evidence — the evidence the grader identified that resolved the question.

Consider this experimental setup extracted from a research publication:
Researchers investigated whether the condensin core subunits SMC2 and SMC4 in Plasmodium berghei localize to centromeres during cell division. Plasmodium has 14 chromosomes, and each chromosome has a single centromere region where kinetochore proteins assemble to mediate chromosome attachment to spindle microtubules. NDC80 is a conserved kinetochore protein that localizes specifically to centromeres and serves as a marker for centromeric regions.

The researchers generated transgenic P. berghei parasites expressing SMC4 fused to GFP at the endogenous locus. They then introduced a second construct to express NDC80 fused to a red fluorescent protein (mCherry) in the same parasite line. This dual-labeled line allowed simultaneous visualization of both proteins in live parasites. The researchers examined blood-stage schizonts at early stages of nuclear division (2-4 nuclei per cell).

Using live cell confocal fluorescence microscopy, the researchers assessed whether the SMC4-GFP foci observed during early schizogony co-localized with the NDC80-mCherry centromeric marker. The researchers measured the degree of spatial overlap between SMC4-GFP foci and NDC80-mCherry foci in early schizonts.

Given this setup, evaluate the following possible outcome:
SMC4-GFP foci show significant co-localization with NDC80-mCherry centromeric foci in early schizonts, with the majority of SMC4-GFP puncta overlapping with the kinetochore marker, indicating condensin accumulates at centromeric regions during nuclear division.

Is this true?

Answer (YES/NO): YES